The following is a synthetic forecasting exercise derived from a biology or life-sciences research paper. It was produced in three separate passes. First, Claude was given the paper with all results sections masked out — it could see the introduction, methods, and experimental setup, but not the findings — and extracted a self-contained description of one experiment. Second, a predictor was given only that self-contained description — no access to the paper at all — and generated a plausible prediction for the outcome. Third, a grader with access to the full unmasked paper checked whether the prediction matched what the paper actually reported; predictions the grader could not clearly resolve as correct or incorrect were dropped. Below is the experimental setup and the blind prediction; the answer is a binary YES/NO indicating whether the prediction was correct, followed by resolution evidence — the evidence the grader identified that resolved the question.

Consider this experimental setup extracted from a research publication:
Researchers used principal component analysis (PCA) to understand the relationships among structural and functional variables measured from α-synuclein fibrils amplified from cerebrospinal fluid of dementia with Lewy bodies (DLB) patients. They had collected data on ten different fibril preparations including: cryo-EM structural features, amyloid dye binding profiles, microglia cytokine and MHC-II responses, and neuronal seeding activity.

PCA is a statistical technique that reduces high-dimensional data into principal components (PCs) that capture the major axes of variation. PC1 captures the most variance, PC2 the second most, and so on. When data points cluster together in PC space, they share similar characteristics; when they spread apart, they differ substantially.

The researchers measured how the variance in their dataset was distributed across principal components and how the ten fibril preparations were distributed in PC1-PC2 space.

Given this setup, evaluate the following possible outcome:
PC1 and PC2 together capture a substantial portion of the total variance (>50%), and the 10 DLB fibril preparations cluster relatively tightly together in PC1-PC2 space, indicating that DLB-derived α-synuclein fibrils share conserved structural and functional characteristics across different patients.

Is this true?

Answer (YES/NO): NO